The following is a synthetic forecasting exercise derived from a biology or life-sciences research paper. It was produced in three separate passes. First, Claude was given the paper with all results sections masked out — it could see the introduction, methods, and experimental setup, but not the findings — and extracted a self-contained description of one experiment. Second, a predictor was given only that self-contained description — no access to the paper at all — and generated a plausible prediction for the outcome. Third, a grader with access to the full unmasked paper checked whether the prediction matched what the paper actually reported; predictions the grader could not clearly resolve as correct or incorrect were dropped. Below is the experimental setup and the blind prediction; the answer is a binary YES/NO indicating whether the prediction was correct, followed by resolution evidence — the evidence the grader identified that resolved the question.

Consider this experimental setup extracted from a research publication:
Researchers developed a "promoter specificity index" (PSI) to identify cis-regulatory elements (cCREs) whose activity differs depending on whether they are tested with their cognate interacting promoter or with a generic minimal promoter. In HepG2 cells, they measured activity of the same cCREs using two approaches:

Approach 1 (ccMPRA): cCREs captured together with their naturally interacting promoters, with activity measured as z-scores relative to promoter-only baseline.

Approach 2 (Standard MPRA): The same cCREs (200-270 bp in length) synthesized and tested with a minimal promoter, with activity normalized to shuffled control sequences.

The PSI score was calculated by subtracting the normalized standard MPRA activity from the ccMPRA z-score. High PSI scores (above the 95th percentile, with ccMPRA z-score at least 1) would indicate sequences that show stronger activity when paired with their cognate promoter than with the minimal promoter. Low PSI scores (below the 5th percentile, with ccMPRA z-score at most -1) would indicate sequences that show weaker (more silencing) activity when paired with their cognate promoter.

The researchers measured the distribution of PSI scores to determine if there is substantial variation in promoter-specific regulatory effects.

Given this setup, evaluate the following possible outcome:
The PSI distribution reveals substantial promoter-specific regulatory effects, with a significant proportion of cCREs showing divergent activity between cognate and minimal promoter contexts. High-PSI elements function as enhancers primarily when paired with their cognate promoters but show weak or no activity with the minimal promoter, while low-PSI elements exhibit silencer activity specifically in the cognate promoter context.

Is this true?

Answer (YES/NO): NO